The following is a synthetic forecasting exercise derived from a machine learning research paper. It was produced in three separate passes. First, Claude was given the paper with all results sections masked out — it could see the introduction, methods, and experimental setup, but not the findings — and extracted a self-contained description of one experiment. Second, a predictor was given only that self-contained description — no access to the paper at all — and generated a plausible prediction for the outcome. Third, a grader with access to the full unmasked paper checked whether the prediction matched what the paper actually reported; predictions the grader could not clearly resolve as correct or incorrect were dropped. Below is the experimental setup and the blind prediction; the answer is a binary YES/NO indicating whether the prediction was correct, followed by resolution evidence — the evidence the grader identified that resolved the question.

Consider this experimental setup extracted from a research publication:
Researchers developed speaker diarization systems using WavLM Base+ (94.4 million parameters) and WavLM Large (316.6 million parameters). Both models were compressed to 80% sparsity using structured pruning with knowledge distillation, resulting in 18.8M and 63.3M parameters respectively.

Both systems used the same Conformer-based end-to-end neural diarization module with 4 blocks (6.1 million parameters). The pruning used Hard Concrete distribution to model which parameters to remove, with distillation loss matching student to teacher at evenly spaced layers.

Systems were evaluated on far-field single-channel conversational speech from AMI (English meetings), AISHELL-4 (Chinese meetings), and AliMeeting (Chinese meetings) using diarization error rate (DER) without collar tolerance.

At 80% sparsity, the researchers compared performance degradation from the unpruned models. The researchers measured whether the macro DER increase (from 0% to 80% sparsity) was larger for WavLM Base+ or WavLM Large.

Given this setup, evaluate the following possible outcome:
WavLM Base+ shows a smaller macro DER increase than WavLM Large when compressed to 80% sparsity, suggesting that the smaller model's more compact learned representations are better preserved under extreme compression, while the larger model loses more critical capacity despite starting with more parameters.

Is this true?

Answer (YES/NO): NO